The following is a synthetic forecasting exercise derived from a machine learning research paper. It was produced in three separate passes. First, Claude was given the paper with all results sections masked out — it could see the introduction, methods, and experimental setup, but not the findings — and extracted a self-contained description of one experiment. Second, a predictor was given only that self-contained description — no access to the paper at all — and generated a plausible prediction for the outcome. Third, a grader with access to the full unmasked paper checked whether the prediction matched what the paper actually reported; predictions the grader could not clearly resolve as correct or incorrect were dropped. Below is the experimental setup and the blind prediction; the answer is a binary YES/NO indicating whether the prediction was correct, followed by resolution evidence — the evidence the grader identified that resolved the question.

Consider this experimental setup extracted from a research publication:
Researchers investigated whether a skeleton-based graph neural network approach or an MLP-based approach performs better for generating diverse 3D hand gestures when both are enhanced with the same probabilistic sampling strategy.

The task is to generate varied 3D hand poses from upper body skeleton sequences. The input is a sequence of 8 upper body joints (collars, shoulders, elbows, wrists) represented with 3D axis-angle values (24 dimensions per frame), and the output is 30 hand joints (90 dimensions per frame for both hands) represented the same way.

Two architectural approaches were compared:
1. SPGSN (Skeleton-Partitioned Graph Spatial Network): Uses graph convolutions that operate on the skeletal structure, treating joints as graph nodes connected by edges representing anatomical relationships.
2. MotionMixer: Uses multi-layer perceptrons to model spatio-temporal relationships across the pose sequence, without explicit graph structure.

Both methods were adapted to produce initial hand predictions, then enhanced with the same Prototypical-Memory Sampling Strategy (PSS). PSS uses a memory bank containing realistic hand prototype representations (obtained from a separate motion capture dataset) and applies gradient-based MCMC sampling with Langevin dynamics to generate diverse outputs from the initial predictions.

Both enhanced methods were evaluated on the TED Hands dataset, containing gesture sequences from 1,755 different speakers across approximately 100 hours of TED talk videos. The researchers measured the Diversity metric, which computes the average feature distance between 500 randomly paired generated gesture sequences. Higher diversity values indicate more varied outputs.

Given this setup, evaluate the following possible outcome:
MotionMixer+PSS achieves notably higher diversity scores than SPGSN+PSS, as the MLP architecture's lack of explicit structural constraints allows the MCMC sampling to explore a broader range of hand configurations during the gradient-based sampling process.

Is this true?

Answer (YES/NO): NO